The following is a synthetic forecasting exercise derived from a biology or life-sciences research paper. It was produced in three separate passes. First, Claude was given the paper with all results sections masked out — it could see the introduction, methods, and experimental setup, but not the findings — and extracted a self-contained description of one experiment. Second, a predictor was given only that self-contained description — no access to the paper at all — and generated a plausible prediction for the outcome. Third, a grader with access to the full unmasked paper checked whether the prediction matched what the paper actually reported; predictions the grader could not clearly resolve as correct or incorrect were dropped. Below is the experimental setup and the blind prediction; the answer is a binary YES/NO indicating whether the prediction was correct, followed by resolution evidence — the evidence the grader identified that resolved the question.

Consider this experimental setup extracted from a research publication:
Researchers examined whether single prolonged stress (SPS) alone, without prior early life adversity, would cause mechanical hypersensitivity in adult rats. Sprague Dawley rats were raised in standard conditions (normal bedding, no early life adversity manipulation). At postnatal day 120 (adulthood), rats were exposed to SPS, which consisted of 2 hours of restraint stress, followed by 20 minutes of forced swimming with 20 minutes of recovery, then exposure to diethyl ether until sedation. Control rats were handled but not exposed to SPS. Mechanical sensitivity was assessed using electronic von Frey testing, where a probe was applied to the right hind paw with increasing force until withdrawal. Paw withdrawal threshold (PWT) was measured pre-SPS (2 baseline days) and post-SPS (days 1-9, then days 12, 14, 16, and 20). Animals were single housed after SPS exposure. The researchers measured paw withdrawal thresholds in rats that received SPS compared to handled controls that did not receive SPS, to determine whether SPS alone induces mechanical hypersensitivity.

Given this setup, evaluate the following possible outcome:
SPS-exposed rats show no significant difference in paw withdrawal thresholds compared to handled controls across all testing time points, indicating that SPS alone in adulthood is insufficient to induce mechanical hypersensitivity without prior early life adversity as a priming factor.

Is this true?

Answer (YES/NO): NO